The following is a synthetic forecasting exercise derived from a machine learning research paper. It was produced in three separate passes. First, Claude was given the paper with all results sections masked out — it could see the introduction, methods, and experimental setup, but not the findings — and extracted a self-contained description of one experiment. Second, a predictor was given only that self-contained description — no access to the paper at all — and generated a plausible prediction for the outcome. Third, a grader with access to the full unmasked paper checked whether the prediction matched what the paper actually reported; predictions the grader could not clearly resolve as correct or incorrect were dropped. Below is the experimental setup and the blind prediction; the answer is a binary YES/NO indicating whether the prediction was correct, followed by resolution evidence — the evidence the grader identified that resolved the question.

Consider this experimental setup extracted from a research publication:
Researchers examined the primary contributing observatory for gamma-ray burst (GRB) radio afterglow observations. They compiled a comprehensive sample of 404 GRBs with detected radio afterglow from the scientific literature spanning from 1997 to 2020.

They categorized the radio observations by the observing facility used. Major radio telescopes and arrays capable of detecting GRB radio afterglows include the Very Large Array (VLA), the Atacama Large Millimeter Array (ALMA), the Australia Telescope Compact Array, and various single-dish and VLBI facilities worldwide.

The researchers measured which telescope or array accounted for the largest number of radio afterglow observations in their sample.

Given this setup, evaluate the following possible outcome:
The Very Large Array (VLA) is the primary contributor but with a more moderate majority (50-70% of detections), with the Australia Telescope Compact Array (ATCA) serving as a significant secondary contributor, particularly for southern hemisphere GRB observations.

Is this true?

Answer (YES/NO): NO